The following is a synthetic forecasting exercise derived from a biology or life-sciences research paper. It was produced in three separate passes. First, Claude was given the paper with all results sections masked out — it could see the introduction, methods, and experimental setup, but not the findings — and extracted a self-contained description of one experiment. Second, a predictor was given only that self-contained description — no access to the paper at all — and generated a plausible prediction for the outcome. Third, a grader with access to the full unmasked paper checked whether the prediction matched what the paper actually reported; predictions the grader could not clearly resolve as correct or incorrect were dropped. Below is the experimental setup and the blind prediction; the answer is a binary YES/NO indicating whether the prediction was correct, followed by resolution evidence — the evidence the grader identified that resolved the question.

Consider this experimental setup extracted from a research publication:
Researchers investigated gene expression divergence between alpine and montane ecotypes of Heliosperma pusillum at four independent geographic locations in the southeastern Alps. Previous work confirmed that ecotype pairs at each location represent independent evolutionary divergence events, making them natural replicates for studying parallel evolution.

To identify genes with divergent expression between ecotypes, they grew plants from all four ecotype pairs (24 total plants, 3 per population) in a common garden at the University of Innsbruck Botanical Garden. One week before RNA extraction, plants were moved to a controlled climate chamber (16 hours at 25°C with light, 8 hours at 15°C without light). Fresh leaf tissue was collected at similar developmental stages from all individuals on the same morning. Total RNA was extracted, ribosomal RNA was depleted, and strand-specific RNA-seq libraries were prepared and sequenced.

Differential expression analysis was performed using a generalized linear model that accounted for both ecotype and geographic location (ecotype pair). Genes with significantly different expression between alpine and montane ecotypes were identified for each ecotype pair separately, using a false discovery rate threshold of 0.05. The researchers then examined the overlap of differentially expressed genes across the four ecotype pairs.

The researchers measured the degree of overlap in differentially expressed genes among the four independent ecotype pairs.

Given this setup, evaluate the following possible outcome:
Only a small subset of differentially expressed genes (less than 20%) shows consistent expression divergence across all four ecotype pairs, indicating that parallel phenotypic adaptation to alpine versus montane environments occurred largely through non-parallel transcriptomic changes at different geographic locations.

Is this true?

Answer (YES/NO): YES